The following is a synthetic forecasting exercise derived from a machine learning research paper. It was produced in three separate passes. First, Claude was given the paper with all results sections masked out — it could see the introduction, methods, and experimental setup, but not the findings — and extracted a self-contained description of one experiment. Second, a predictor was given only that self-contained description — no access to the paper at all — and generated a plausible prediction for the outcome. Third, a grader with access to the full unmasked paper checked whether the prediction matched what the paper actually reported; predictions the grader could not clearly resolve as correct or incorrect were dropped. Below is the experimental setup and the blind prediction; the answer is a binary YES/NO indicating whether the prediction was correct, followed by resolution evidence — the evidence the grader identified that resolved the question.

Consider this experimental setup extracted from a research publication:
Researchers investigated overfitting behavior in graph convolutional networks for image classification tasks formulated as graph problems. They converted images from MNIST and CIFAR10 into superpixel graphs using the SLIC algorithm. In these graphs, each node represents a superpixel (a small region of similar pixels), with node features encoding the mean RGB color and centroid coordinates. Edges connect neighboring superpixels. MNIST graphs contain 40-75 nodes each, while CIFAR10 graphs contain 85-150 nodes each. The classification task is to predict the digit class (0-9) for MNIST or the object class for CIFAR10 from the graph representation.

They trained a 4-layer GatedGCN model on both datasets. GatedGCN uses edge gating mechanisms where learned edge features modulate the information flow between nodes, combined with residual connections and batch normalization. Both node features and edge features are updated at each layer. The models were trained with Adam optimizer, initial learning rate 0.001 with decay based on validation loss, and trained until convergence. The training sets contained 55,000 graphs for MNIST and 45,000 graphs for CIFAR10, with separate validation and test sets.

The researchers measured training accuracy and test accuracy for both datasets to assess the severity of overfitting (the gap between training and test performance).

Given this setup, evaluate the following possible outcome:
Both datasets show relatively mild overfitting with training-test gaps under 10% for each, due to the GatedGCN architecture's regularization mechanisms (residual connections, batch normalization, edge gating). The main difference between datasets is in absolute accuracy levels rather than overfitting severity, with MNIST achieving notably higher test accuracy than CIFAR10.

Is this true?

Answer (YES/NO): NO